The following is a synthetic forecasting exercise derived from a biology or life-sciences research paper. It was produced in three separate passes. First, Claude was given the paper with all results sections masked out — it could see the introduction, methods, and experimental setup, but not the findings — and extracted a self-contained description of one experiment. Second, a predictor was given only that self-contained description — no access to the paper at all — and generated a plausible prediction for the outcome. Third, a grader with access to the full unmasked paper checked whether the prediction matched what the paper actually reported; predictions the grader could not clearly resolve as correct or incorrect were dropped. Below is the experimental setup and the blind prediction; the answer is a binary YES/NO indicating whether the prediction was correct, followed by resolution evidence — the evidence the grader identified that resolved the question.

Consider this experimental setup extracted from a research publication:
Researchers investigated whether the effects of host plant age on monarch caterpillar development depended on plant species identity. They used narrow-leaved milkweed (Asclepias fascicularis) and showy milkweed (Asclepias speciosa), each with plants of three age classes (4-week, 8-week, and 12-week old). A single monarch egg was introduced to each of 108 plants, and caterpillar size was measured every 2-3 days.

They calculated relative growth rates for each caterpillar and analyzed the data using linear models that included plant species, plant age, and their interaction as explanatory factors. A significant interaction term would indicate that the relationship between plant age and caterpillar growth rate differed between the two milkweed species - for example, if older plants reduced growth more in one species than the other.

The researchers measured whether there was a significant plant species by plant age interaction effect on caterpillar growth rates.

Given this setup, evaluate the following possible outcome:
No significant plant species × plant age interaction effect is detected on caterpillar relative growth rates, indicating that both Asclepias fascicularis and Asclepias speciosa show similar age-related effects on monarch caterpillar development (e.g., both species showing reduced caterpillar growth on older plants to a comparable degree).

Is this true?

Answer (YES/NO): YES